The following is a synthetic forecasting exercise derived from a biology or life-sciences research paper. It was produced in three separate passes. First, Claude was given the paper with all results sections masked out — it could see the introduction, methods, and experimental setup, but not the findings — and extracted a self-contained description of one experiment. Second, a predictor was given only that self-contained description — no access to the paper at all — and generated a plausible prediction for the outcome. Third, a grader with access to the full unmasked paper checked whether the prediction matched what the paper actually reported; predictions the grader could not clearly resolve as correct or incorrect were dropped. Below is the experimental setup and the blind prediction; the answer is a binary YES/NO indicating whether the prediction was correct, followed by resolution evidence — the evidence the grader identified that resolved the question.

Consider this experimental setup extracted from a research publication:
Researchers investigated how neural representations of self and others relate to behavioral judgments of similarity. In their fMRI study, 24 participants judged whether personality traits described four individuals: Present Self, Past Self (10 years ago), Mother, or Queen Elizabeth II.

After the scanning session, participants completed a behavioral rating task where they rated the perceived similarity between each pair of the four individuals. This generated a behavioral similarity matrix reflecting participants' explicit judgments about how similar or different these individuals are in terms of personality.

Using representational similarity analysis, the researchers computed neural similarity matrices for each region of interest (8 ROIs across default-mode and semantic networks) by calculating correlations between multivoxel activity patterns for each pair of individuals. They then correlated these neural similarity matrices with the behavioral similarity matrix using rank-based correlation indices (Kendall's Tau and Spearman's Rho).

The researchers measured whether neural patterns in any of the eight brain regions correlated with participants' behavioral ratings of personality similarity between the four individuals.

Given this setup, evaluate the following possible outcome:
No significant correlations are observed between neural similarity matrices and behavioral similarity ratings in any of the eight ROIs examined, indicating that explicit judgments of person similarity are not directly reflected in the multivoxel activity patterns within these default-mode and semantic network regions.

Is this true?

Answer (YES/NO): YES